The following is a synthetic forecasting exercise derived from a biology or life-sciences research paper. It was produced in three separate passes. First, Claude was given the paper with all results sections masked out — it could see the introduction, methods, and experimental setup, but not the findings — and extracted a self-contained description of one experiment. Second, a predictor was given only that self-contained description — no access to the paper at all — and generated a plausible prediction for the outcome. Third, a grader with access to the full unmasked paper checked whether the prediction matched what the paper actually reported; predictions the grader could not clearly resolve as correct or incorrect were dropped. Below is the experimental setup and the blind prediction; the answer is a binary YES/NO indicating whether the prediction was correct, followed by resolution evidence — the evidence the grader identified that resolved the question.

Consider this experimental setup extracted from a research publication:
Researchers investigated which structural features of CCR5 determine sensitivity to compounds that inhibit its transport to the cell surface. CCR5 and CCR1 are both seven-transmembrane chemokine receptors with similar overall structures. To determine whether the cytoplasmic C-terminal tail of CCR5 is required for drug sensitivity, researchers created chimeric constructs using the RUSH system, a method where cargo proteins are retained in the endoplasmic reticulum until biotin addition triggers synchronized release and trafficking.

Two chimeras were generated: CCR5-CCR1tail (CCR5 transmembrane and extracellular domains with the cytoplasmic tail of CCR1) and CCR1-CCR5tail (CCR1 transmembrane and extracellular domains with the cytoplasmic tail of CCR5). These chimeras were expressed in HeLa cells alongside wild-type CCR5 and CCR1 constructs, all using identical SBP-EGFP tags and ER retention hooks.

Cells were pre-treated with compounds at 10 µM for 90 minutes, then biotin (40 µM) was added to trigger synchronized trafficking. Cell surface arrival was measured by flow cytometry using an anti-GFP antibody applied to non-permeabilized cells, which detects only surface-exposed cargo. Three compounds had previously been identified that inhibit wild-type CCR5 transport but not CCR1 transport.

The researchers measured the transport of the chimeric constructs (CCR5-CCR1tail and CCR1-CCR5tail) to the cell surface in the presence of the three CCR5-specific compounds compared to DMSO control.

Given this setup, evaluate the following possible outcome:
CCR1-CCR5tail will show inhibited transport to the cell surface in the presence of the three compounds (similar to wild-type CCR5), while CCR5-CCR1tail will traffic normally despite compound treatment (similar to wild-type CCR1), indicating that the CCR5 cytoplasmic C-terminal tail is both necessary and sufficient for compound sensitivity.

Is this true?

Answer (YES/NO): NO